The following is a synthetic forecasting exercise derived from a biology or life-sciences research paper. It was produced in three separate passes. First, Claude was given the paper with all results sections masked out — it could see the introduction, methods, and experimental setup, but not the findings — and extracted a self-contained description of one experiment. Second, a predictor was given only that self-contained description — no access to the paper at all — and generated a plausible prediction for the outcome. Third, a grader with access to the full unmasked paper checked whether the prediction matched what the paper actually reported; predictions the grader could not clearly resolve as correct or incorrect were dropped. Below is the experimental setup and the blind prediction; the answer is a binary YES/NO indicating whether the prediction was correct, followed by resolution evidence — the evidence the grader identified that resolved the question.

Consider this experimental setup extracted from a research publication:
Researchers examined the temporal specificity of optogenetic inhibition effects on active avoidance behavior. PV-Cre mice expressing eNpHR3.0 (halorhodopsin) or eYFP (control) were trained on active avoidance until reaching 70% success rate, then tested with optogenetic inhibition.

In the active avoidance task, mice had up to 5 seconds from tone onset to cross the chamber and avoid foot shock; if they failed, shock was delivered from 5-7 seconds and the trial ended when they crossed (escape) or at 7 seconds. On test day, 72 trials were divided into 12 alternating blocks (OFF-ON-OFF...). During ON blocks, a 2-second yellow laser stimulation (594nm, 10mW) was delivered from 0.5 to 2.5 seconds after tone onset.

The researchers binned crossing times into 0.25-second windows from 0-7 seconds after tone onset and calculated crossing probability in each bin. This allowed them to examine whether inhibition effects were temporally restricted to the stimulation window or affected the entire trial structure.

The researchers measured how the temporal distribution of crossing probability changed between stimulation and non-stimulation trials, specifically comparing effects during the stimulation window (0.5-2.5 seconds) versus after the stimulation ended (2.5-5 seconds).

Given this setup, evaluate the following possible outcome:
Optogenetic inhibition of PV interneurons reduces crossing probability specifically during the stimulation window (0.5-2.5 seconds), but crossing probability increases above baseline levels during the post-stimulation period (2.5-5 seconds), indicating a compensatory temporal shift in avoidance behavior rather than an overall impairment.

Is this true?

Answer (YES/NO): NO